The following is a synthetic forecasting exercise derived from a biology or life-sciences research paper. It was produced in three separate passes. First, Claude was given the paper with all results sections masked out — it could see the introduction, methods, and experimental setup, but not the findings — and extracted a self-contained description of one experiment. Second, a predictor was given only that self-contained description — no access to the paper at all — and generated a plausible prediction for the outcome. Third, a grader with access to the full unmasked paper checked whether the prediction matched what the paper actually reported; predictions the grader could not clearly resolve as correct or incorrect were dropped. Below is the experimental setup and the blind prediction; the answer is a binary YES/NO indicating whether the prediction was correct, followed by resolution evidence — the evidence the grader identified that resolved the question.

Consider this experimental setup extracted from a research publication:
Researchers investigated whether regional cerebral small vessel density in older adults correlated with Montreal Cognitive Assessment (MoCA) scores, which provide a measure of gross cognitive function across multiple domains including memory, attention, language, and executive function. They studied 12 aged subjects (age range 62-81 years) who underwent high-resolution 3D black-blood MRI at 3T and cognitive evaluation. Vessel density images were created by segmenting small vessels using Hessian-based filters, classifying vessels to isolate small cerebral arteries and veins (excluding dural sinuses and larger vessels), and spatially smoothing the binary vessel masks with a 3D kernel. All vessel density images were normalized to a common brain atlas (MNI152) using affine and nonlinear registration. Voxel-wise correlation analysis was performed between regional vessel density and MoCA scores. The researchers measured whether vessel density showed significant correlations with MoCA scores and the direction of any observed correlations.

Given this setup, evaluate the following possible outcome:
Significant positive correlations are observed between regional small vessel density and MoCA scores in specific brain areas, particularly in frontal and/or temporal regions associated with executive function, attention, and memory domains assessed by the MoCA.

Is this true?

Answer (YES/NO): YES